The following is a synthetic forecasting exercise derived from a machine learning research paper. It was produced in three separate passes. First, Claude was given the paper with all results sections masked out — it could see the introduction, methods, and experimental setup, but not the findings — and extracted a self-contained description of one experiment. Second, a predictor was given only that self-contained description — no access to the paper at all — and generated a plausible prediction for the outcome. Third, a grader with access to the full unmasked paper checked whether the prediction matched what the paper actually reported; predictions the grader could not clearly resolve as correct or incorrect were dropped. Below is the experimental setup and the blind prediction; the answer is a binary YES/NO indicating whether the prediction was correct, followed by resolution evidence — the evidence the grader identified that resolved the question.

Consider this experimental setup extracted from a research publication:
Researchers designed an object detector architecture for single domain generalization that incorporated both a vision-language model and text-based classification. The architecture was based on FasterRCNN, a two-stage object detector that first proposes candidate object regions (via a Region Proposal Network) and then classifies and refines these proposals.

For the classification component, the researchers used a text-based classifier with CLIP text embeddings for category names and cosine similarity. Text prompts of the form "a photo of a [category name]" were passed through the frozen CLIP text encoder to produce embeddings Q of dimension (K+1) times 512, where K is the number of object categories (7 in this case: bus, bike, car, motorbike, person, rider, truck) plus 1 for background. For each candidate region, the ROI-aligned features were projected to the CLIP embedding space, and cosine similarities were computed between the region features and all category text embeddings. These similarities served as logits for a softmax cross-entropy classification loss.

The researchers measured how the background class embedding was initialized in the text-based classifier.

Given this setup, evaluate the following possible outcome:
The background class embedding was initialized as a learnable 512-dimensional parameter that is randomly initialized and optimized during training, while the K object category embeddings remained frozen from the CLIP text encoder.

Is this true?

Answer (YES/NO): NO